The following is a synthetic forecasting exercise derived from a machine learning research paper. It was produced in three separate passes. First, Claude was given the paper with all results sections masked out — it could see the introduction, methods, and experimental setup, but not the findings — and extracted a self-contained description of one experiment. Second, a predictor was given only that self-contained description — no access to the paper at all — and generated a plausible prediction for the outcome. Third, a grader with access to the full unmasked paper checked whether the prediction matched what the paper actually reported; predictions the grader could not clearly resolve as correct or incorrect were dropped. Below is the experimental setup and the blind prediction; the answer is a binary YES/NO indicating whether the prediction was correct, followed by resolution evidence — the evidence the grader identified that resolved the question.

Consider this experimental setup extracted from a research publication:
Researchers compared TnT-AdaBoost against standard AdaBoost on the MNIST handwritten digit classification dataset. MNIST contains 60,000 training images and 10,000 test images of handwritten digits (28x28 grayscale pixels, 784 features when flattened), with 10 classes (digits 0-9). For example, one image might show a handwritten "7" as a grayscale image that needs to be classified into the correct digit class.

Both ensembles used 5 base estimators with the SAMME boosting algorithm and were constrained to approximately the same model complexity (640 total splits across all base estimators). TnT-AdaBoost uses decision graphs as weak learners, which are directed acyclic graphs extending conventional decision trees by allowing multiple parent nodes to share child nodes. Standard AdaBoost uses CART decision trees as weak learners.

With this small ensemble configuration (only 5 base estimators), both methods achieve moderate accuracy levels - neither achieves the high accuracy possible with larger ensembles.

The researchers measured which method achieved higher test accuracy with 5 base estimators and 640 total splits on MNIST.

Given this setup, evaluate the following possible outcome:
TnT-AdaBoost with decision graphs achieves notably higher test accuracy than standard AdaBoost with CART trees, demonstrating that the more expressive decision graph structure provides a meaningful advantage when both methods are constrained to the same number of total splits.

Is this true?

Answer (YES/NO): NO